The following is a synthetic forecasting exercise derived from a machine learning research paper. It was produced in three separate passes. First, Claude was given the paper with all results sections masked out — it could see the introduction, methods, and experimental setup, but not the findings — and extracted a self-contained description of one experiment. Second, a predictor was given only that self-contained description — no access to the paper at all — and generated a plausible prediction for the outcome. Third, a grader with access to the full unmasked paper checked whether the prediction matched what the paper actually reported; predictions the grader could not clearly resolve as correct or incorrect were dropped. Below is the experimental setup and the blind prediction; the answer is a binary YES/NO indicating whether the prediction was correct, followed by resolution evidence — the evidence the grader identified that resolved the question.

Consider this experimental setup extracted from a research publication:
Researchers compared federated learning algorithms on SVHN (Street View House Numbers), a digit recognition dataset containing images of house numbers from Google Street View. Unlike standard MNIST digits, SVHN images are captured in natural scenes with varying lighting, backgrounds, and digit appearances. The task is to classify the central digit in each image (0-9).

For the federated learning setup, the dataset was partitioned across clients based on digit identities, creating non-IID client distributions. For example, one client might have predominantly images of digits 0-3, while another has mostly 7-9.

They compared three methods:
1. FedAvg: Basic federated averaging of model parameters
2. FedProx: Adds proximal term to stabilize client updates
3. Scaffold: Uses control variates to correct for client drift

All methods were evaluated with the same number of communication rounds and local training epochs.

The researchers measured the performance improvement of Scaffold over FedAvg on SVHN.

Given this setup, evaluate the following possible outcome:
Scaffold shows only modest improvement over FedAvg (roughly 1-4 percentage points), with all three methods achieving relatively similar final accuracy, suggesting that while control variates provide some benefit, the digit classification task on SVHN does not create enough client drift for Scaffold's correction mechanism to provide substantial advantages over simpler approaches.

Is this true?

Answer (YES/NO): YES